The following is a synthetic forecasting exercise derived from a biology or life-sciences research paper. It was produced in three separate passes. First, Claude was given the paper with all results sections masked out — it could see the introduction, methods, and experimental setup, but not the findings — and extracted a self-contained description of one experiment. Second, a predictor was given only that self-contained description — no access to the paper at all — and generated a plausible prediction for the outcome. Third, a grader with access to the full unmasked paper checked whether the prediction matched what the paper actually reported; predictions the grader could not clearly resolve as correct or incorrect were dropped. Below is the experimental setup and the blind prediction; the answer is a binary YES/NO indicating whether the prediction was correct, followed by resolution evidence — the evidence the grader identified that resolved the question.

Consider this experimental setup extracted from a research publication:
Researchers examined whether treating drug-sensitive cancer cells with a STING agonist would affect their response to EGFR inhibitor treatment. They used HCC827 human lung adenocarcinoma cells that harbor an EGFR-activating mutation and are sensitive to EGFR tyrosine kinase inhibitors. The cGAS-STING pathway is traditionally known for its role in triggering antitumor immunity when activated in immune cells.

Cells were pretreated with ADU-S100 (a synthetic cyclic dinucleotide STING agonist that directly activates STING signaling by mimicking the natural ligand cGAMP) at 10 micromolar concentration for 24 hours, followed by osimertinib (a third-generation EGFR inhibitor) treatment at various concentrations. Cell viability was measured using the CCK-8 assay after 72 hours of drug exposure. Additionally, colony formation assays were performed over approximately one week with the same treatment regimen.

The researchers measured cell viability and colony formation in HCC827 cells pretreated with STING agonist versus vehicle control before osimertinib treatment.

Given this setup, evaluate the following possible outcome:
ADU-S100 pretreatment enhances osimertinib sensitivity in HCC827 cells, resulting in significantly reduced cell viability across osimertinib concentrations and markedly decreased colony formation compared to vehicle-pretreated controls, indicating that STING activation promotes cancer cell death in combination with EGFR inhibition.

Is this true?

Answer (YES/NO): NO